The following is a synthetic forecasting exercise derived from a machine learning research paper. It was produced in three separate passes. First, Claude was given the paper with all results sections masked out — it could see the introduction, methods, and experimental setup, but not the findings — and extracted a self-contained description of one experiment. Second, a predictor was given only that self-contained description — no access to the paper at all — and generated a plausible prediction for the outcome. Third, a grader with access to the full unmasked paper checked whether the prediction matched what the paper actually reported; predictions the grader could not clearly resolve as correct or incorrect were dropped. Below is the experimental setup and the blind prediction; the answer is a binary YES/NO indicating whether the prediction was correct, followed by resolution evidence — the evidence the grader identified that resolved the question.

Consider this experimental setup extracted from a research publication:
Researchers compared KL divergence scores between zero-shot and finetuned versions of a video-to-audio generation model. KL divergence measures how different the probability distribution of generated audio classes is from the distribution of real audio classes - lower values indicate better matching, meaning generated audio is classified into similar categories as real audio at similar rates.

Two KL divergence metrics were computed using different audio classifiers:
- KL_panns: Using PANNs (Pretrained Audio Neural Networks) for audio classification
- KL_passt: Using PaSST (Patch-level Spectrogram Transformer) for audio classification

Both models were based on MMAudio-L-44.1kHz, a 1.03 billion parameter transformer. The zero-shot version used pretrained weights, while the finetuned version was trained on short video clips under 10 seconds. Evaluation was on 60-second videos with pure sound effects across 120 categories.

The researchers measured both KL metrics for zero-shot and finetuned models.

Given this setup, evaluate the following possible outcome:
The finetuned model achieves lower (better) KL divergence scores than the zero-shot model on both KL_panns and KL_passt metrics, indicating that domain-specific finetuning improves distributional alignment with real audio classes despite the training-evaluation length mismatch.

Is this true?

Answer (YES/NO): YES